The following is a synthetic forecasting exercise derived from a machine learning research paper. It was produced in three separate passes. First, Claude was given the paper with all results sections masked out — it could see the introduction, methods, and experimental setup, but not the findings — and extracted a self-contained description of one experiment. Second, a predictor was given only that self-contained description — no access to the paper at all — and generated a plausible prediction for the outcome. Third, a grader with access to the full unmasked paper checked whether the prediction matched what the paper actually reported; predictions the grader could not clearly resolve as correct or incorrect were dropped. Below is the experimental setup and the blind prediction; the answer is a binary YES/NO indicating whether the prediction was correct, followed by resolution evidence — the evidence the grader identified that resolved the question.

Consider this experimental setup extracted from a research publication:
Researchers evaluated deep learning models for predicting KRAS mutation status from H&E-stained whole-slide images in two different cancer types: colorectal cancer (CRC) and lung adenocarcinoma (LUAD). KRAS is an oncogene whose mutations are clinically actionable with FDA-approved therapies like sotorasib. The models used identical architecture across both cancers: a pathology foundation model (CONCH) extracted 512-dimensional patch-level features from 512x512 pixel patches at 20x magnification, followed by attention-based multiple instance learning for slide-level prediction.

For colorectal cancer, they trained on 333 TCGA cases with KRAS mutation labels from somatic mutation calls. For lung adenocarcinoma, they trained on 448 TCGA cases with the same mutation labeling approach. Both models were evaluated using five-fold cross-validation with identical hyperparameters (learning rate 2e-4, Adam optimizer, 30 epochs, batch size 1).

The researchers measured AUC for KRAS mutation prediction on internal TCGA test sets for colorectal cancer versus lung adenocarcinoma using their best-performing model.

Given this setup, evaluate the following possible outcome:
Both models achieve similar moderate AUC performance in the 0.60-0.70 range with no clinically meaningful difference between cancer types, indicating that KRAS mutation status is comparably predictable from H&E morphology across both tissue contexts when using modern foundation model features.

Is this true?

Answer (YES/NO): NO